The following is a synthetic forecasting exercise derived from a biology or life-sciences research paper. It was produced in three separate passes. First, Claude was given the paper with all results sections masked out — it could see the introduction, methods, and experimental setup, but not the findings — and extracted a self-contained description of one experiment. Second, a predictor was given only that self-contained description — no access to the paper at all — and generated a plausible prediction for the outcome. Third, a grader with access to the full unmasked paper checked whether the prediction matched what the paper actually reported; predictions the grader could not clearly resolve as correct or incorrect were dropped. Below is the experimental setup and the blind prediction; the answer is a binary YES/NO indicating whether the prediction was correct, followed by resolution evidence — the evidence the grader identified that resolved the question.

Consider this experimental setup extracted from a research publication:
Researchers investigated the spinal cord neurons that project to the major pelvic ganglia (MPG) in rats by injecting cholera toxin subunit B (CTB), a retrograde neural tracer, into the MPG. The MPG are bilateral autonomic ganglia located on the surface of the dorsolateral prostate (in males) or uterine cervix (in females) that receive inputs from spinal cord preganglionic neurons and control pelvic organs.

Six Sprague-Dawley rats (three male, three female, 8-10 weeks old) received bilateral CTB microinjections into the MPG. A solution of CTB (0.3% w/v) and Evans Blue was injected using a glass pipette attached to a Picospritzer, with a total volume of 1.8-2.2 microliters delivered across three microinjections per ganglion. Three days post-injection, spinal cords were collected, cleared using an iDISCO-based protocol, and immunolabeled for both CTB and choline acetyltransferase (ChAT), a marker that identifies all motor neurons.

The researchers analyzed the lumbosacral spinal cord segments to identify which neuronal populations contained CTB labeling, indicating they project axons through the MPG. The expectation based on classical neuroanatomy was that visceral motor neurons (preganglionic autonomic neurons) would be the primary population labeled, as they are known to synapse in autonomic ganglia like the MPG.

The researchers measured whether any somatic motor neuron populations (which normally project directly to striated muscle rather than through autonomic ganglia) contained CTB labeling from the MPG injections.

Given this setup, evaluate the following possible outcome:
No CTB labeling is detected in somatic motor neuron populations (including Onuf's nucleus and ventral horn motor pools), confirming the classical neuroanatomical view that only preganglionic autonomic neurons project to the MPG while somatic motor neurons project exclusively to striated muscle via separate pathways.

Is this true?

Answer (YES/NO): NO